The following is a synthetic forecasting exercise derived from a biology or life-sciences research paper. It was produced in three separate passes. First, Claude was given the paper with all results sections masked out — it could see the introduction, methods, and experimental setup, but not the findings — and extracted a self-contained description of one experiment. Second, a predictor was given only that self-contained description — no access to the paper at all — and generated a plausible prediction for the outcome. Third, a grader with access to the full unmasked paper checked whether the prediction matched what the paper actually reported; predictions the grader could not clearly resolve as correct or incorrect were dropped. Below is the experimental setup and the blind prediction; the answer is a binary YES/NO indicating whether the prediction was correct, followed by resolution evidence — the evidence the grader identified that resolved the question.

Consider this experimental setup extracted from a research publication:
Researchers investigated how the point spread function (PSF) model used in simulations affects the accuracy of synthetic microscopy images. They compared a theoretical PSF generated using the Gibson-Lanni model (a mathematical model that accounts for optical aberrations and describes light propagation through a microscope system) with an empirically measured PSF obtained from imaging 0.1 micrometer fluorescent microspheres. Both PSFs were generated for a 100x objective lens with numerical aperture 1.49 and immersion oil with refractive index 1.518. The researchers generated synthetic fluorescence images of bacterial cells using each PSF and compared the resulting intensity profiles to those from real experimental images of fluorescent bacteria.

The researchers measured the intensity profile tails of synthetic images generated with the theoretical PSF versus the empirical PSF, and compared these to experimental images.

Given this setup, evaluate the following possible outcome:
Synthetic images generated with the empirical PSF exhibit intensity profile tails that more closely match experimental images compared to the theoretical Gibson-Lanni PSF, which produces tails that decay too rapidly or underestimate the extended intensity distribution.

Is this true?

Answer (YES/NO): YES